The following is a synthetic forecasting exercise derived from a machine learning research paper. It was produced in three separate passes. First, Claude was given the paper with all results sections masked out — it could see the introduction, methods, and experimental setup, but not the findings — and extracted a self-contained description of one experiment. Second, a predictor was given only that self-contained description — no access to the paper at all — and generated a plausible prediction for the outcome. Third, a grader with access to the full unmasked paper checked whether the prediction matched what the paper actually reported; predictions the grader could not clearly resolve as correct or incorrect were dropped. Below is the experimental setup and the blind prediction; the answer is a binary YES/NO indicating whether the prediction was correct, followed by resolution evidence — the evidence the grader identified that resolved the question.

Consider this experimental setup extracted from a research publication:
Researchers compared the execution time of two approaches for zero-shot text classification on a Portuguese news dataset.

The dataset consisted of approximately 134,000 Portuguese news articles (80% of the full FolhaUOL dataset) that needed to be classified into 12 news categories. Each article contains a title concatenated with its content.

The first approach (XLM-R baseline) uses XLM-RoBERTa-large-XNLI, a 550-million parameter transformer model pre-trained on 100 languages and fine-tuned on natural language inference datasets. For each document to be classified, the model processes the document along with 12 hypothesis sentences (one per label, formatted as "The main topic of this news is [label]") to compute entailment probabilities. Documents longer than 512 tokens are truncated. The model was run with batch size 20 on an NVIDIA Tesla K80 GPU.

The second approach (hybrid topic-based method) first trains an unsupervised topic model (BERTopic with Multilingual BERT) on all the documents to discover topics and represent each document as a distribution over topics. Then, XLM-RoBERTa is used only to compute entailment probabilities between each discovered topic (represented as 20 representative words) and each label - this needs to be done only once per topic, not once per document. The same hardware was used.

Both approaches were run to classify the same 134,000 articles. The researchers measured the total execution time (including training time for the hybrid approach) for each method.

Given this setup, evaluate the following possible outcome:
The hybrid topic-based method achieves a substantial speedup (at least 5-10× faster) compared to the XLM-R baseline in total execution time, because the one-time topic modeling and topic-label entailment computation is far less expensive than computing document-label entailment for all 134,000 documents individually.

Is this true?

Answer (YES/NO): YES